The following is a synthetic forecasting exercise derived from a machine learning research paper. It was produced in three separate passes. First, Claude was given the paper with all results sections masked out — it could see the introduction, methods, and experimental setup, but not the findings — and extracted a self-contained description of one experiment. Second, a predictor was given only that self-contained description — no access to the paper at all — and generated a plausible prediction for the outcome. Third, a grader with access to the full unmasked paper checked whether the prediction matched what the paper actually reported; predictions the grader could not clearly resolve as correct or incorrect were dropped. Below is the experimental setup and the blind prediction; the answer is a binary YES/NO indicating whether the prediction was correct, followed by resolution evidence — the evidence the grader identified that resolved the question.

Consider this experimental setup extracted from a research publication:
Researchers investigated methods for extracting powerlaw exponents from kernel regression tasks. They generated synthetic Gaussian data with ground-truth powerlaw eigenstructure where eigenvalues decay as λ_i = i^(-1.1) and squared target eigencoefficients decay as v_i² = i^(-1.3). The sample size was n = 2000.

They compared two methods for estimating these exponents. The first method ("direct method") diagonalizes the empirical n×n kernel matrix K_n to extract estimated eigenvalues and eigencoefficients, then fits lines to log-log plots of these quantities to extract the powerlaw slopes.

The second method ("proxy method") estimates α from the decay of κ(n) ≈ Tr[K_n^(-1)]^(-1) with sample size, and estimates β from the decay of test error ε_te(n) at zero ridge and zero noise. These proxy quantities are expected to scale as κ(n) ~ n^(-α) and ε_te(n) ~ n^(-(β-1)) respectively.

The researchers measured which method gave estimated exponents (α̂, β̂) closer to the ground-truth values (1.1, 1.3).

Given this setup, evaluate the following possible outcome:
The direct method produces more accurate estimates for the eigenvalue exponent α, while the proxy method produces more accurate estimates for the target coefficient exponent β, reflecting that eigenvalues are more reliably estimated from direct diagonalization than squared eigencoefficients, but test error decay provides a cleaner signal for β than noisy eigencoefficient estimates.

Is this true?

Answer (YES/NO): NO